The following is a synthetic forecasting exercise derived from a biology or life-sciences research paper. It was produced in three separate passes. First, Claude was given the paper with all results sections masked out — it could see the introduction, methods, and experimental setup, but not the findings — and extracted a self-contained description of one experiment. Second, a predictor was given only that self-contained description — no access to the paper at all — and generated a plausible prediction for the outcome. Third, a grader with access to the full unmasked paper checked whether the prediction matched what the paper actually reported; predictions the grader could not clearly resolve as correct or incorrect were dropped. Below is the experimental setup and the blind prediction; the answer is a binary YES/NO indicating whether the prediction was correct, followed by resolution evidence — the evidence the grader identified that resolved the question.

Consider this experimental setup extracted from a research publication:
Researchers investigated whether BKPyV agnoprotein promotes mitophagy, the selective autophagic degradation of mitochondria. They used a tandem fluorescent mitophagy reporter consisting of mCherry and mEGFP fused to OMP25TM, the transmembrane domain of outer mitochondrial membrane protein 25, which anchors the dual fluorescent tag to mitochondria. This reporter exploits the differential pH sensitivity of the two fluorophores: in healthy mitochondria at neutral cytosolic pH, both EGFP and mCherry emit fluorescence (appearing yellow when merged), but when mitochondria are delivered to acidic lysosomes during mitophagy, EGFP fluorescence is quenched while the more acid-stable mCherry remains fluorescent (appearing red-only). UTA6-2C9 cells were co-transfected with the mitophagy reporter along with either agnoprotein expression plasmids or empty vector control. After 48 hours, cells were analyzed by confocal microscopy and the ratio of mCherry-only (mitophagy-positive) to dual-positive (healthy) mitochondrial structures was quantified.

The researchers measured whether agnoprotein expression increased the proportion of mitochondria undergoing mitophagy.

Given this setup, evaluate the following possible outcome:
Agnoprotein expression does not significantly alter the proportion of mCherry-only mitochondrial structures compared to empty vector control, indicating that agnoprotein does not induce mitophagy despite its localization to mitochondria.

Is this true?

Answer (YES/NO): NO